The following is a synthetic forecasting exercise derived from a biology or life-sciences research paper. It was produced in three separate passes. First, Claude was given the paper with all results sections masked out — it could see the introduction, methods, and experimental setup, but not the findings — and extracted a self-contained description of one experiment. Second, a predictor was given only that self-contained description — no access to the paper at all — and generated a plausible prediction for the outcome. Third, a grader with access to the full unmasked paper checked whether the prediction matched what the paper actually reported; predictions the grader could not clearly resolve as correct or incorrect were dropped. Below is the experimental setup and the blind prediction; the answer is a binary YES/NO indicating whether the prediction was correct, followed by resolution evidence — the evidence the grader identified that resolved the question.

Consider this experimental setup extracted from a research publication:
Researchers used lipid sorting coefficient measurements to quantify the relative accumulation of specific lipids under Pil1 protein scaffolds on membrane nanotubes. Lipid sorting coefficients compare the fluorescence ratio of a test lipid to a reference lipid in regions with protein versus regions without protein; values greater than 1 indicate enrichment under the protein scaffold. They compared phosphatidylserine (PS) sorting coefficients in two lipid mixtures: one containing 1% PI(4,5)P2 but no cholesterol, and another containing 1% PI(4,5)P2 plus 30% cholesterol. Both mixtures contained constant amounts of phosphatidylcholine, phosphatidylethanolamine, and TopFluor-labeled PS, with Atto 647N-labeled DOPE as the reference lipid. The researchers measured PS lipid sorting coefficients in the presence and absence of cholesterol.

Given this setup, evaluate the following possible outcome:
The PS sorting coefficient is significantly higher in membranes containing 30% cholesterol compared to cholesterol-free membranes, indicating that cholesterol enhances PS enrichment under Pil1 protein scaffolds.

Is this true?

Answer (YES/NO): YES